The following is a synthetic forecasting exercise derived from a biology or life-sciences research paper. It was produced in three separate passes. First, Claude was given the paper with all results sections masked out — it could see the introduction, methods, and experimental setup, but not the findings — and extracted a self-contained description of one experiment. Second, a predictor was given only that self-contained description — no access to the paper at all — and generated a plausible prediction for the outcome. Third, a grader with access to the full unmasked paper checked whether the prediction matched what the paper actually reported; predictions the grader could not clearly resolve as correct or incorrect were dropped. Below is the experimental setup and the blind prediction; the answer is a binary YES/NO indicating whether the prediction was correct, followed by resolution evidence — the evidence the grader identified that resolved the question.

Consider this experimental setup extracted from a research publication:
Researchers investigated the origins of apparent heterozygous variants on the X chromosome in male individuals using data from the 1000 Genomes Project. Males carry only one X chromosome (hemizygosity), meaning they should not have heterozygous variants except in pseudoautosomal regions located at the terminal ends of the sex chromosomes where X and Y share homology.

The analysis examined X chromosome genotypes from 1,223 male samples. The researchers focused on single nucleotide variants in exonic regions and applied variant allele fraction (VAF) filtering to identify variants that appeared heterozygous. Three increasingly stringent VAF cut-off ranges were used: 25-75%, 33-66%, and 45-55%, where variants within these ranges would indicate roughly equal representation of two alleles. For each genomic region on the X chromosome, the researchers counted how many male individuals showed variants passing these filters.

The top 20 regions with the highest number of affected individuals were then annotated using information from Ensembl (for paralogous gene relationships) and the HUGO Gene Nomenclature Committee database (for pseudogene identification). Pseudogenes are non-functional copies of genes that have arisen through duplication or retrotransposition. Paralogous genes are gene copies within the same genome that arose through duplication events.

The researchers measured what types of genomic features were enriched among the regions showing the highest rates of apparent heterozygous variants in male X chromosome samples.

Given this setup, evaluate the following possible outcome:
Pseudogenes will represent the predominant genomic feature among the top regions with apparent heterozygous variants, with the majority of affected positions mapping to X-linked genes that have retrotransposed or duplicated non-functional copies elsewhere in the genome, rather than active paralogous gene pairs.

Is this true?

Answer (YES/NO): NO